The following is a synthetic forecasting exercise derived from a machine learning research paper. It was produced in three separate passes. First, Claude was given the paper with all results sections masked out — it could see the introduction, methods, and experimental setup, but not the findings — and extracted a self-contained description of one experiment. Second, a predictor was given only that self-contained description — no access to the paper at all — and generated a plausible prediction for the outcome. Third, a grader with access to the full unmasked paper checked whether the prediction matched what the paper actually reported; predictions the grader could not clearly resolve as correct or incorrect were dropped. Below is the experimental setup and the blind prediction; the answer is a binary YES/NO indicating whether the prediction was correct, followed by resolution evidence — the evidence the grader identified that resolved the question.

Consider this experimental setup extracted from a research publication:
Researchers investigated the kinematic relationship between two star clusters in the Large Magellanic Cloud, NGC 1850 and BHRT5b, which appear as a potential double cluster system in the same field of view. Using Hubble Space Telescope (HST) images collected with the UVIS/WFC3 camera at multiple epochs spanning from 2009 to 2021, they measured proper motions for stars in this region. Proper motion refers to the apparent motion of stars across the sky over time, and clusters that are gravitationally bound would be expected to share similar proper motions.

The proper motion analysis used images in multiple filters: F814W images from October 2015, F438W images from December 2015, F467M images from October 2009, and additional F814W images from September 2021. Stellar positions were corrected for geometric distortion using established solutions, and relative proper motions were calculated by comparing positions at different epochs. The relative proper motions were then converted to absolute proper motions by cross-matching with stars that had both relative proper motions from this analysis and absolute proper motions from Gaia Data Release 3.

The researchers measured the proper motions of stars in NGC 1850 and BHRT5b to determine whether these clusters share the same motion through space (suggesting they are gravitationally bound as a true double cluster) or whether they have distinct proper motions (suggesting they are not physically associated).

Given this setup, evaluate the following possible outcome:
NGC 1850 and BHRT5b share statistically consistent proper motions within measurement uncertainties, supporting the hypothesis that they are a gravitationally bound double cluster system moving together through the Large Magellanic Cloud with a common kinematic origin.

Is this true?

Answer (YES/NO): NO